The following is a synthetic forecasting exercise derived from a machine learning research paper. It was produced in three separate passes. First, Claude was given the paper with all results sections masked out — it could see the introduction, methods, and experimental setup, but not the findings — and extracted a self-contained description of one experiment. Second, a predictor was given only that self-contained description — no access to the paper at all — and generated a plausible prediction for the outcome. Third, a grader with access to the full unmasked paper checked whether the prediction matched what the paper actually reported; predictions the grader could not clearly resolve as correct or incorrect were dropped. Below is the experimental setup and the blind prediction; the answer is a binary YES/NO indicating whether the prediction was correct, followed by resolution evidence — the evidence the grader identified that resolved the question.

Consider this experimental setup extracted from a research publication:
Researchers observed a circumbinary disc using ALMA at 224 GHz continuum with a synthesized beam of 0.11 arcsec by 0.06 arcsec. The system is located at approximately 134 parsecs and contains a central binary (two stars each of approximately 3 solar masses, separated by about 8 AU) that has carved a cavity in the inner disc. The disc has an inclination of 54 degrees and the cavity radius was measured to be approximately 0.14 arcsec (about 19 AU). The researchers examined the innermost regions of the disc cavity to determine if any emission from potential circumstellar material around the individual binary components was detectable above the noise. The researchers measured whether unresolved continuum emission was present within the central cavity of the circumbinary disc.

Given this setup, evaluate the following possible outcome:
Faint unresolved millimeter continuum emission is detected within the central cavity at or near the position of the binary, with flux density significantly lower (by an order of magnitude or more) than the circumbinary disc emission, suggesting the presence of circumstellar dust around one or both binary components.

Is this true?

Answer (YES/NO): YES